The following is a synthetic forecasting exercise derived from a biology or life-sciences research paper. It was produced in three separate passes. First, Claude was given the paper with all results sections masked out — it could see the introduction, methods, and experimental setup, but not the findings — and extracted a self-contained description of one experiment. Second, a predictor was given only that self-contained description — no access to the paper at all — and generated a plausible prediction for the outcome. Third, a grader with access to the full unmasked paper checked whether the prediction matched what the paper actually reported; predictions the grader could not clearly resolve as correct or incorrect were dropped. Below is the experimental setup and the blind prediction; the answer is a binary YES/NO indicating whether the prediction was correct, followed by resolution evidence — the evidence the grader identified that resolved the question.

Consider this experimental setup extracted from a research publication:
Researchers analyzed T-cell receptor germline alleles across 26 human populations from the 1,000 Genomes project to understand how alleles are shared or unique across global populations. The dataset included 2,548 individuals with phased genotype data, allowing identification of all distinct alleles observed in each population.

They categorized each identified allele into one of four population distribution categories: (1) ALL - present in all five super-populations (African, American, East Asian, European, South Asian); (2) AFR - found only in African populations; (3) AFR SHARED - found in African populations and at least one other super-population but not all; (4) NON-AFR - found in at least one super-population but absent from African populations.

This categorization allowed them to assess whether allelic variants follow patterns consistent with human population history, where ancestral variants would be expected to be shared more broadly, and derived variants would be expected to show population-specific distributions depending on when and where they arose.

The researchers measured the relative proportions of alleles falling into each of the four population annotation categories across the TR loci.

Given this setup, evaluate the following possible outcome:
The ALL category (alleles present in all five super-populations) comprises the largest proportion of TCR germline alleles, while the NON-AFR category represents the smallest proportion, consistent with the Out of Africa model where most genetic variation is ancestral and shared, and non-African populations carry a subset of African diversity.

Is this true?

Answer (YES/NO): NO